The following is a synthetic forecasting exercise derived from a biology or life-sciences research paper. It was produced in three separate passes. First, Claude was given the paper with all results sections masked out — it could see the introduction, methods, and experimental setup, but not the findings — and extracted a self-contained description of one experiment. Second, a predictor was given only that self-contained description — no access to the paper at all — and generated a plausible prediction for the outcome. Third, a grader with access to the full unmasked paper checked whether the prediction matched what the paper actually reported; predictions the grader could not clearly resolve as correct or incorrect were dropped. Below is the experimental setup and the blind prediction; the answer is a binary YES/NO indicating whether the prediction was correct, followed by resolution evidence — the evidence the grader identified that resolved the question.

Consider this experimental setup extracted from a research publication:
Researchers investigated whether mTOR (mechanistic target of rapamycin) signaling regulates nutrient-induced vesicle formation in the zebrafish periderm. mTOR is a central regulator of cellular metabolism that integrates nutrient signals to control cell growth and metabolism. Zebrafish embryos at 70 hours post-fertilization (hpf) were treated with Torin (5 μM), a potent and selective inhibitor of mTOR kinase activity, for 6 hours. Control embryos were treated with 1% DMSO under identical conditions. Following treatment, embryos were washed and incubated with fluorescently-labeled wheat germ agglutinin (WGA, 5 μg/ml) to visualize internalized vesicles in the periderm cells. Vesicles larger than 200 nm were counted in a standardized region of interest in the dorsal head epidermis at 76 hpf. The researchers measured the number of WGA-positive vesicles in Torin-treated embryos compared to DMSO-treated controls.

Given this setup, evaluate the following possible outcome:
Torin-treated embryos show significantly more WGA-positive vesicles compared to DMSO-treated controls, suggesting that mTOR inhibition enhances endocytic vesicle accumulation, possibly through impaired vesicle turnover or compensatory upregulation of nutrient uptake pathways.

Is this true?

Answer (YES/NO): NO